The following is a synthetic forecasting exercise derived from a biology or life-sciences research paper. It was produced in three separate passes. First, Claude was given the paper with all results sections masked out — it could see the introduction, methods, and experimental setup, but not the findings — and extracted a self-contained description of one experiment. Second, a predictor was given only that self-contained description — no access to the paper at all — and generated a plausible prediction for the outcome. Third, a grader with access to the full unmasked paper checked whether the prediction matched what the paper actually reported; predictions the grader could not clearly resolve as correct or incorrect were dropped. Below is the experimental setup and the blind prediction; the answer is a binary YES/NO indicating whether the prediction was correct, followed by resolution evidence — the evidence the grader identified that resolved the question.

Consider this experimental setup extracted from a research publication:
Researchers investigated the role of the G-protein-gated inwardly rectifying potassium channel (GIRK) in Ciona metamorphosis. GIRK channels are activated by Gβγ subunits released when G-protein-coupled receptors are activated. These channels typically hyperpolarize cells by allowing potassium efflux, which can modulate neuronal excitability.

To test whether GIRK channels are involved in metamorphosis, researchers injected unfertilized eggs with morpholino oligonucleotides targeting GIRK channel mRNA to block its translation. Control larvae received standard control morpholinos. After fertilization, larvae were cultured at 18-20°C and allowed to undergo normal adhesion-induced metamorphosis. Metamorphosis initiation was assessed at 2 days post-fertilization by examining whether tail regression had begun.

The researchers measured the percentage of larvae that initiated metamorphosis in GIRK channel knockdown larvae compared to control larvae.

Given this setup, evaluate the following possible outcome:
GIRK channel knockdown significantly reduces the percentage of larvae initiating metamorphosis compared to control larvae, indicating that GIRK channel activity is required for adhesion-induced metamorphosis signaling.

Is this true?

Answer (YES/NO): NO